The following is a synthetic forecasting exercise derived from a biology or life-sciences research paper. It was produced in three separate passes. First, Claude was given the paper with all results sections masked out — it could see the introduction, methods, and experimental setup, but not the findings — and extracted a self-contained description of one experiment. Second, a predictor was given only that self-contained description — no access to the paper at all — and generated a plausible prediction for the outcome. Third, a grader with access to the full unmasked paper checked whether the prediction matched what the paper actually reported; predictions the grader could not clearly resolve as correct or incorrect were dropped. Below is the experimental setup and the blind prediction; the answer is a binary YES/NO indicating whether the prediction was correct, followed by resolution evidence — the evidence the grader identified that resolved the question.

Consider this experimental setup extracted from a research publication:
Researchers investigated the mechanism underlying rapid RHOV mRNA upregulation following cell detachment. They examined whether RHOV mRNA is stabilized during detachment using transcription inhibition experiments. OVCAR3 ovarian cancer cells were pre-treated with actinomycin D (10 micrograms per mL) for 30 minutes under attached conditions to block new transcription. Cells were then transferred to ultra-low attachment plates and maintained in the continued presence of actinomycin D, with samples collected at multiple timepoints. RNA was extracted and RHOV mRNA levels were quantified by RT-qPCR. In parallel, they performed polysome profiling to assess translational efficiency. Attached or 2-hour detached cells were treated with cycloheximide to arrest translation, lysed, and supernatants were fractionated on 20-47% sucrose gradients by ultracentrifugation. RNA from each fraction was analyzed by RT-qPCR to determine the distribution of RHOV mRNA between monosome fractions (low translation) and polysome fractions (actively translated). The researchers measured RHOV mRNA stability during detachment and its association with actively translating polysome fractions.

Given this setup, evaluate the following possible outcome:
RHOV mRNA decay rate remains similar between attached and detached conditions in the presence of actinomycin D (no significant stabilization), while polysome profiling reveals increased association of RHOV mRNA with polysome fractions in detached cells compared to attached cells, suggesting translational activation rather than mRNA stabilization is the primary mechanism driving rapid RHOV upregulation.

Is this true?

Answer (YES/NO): NO